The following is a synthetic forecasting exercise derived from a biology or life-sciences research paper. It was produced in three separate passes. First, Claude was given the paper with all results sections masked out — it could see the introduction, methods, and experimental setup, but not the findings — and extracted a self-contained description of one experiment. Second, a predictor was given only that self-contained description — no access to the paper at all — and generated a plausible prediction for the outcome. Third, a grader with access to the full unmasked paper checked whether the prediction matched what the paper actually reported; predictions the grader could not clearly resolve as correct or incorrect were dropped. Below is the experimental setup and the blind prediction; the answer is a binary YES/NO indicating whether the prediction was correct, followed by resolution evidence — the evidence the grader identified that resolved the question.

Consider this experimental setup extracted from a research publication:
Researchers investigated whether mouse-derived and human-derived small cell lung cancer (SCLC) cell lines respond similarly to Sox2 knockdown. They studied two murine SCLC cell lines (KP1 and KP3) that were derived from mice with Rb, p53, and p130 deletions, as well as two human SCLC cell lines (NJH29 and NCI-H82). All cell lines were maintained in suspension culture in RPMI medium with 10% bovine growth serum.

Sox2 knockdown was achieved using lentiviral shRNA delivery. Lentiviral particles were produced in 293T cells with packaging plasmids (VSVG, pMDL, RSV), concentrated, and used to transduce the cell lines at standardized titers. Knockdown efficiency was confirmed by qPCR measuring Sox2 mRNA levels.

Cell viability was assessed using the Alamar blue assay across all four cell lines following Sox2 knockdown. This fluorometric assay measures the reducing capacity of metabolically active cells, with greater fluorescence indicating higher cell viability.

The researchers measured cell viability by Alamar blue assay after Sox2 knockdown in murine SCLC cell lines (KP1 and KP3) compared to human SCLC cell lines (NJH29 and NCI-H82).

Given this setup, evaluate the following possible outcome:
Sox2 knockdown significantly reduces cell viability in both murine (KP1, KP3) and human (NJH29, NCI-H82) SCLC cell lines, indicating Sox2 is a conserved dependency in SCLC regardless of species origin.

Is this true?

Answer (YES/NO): YES